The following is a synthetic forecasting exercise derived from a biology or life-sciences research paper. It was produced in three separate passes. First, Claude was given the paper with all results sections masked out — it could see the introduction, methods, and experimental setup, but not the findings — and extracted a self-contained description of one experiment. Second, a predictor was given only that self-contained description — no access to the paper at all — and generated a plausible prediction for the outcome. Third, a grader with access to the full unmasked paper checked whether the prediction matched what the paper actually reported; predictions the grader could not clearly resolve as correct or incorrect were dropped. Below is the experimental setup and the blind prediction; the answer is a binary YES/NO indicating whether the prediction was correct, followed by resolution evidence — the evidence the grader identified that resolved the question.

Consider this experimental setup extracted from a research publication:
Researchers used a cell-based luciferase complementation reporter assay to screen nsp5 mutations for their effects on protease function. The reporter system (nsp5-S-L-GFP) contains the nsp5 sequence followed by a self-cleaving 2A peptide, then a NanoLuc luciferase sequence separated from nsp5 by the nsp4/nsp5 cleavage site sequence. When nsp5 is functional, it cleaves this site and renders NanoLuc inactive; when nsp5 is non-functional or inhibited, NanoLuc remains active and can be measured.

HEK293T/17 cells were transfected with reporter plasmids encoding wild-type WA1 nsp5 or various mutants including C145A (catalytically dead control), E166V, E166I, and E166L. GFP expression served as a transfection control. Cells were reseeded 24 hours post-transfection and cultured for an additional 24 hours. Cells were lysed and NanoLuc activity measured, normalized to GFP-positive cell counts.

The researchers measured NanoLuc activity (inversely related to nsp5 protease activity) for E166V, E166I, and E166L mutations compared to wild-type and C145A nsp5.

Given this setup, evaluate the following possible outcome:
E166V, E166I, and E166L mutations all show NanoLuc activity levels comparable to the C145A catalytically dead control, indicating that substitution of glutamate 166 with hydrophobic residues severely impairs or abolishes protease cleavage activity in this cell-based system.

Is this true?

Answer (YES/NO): NO